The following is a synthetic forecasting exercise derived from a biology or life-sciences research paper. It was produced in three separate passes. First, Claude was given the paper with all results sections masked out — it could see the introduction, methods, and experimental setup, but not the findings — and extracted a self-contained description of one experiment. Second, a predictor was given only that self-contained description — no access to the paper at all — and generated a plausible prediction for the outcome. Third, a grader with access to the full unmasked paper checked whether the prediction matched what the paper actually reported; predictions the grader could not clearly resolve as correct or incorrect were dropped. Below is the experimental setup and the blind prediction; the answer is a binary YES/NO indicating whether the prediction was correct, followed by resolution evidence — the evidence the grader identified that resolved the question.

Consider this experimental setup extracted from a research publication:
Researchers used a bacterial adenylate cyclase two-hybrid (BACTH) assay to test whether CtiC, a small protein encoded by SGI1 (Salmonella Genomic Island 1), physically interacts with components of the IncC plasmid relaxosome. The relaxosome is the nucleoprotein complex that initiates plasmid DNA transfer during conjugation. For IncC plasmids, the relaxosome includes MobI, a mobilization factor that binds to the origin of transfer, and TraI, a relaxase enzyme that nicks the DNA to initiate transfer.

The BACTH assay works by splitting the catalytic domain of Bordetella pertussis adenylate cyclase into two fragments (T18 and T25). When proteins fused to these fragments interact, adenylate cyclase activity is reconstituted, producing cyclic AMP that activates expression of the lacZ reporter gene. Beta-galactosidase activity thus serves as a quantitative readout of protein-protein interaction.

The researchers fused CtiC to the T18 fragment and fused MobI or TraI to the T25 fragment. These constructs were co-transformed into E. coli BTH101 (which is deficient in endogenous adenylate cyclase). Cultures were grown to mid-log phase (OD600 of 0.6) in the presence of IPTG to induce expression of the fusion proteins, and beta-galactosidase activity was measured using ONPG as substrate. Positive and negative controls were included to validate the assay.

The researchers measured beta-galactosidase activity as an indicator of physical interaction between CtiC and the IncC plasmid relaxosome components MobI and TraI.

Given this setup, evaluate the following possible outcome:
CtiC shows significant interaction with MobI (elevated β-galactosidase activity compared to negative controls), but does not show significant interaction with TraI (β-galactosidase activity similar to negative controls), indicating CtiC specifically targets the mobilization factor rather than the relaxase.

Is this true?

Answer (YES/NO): YES